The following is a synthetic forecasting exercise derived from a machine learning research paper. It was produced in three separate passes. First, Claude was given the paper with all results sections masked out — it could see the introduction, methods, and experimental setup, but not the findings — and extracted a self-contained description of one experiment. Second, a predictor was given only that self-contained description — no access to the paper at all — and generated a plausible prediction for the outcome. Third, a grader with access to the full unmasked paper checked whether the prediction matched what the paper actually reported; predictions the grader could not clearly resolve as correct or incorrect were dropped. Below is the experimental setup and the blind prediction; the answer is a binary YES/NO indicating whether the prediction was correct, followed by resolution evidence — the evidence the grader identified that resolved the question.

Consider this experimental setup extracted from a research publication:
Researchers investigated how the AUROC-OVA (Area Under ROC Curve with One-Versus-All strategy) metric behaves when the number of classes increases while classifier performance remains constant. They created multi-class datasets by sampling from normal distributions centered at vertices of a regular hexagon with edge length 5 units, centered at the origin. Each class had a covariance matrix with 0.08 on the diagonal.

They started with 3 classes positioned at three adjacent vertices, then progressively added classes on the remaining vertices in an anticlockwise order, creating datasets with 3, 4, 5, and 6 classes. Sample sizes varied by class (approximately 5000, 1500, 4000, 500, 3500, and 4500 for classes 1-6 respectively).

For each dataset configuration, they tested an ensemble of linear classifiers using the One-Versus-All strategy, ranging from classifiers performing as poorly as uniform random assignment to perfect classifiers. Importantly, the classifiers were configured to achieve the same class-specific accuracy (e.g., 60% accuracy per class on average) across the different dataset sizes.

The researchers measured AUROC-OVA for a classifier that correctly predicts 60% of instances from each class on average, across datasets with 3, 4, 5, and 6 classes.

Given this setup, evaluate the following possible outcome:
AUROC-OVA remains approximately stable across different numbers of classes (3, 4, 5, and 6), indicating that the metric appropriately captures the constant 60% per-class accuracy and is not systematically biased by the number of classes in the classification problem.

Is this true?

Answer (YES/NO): NO